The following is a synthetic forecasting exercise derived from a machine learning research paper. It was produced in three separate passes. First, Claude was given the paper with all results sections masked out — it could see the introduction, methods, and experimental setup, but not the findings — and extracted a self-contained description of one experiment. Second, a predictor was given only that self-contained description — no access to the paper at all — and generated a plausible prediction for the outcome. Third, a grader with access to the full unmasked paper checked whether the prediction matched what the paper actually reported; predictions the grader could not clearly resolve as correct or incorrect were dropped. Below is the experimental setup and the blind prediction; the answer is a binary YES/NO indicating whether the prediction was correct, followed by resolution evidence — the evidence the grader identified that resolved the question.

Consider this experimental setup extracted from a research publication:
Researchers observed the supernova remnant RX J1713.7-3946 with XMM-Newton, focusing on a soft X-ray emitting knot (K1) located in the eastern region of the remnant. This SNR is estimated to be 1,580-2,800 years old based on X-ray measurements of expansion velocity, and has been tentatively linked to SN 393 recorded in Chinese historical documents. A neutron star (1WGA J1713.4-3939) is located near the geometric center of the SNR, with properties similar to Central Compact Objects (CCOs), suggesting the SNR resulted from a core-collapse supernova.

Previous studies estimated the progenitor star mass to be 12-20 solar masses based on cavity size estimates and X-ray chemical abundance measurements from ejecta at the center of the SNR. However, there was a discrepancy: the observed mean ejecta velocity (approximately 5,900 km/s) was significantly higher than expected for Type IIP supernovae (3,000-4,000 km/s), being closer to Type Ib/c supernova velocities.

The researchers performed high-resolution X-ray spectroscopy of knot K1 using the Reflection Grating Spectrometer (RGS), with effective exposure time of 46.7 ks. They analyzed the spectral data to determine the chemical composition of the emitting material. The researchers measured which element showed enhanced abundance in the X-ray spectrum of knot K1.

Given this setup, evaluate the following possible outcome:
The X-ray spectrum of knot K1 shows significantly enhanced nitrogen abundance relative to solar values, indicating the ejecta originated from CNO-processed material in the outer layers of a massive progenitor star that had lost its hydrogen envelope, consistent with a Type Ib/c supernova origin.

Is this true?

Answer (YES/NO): NO